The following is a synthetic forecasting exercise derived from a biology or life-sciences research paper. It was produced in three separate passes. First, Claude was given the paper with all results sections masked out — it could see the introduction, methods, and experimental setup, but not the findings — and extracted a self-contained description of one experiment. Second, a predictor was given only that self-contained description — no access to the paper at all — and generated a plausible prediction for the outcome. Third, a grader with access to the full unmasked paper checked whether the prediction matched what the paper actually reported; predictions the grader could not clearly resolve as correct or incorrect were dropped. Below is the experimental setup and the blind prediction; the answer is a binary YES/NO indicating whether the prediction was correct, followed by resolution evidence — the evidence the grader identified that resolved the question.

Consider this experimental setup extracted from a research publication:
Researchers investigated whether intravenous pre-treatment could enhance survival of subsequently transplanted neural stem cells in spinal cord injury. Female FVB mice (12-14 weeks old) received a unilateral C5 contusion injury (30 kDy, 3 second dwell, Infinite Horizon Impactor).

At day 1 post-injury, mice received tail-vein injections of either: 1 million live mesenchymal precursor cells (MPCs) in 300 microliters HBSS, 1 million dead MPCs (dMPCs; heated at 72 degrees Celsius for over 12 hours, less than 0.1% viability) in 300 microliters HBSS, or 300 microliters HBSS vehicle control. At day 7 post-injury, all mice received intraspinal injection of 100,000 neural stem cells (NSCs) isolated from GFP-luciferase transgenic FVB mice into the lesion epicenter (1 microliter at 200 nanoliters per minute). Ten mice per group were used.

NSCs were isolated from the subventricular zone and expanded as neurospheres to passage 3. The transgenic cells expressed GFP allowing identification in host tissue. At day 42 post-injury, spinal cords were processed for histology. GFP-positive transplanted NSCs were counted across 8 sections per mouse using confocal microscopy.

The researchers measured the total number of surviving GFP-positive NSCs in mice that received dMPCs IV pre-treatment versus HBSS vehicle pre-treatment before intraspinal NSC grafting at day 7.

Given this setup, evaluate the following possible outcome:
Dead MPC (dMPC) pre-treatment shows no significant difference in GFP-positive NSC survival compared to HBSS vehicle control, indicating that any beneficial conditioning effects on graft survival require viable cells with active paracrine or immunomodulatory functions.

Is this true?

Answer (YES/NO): YES